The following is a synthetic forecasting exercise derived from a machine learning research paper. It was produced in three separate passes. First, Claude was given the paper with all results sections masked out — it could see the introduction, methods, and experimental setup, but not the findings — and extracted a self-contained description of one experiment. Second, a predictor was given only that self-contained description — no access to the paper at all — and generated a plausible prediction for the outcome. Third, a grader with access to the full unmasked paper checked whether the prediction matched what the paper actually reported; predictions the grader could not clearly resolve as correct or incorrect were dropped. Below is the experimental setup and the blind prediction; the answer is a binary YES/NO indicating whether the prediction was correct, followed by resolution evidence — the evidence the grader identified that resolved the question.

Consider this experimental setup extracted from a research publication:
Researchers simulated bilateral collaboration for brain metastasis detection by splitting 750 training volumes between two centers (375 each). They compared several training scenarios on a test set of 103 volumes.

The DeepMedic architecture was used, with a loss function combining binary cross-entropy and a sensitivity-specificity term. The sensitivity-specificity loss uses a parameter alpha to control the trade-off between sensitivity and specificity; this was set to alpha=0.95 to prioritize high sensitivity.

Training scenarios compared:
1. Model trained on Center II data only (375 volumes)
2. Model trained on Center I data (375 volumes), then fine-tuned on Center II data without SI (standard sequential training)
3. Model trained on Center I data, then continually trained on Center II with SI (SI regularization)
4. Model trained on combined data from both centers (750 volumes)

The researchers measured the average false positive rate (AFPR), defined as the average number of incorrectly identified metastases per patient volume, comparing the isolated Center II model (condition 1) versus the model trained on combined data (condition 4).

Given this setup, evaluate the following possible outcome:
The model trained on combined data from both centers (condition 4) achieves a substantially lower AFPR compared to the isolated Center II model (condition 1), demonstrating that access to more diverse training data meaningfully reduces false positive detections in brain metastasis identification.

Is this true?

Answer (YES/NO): NO